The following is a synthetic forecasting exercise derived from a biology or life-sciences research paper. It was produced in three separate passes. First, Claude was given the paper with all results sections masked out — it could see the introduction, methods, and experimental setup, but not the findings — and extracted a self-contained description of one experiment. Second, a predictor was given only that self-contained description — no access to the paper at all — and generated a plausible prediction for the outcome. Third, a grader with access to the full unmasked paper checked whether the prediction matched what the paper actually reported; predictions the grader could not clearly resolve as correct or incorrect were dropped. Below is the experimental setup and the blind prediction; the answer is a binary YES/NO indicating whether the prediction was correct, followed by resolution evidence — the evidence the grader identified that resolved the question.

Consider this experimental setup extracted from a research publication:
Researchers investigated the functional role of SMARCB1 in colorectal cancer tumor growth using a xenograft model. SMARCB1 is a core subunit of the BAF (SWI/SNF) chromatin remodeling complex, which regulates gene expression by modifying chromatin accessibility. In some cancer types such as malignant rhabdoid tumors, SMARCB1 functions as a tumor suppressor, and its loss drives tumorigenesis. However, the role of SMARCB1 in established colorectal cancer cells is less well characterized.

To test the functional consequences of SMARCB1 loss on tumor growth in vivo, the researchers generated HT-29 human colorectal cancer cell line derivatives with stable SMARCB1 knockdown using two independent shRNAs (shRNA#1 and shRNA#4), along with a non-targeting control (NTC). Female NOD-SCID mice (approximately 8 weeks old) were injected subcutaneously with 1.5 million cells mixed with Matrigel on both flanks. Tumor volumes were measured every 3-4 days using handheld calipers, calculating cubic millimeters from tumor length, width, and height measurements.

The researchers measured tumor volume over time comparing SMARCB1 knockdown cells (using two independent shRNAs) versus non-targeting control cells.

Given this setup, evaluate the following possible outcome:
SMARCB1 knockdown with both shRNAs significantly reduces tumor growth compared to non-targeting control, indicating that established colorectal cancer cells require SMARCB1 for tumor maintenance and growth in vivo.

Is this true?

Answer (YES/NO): YES